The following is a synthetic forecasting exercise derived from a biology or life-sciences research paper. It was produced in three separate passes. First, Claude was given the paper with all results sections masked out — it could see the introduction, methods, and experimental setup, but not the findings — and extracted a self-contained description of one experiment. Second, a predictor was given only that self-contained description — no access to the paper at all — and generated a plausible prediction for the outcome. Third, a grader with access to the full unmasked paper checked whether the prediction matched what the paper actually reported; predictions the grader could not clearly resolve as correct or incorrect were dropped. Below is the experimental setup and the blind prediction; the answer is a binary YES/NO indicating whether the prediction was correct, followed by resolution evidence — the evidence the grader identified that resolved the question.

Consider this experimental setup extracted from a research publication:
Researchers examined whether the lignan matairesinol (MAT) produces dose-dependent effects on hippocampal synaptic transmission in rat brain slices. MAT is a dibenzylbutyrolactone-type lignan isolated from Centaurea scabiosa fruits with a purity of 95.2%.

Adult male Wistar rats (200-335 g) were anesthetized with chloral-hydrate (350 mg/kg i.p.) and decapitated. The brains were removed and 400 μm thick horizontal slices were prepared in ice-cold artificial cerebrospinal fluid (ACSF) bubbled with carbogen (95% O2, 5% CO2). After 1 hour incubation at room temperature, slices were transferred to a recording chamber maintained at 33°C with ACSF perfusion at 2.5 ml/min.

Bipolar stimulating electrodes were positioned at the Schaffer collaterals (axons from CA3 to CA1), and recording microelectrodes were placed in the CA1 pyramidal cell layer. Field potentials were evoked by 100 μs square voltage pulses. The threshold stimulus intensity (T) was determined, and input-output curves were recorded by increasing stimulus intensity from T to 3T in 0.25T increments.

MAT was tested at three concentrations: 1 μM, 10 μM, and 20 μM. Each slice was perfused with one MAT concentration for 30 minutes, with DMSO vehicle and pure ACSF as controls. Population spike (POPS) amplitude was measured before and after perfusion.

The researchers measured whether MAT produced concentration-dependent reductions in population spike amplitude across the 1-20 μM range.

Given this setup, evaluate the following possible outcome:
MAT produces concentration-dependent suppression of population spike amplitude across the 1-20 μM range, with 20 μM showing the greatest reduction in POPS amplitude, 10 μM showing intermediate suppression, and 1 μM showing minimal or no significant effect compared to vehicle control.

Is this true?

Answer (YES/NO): NO